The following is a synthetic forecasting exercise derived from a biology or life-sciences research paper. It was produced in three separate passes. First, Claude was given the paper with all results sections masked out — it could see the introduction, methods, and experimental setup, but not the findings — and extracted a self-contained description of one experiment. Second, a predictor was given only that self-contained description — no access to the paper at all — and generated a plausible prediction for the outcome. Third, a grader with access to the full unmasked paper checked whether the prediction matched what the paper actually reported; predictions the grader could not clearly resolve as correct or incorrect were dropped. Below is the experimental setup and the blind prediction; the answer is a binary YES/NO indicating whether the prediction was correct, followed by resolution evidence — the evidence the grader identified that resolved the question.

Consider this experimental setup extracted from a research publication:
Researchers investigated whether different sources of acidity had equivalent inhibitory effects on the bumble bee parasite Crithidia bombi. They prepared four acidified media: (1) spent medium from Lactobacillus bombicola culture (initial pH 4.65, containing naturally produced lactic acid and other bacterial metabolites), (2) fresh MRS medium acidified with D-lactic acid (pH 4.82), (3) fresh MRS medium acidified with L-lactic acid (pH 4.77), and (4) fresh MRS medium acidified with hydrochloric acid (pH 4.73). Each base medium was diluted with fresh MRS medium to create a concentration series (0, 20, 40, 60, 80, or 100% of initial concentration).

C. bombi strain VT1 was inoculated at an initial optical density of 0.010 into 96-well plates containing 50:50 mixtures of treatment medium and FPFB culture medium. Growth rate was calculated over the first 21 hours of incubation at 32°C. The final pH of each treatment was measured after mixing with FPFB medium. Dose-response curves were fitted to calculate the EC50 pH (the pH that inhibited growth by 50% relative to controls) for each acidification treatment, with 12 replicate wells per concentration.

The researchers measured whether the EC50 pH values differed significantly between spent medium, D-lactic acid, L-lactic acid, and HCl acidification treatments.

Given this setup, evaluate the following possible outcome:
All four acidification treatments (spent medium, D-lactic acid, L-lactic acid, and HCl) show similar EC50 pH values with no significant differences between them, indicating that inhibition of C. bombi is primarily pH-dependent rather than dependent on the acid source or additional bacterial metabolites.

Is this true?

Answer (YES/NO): NO